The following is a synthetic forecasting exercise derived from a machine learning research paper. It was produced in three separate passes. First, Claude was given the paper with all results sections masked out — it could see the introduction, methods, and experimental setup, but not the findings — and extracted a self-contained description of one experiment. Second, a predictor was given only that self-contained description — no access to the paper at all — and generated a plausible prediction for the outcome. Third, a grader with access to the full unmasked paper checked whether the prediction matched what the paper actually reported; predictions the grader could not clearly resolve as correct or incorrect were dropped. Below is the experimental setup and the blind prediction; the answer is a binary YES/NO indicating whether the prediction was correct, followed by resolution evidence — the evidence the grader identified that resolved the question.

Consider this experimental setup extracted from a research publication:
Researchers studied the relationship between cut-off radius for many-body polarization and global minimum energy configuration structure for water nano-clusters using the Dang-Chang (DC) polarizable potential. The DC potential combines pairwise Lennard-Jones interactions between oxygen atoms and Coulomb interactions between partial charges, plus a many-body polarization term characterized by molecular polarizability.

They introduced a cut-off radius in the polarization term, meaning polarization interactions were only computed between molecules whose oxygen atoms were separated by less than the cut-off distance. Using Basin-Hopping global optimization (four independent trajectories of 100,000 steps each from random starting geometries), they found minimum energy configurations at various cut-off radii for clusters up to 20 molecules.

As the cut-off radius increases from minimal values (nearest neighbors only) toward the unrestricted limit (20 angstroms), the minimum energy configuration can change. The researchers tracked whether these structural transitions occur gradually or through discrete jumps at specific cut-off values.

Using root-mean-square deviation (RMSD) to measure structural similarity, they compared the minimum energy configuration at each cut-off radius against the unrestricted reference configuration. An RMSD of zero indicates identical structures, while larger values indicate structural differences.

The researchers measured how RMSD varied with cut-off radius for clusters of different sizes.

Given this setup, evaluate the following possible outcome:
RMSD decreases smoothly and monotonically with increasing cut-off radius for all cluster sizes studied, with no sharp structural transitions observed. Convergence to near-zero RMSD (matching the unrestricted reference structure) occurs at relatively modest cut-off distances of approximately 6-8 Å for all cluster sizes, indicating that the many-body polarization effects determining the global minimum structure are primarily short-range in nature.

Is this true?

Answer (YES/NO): NO